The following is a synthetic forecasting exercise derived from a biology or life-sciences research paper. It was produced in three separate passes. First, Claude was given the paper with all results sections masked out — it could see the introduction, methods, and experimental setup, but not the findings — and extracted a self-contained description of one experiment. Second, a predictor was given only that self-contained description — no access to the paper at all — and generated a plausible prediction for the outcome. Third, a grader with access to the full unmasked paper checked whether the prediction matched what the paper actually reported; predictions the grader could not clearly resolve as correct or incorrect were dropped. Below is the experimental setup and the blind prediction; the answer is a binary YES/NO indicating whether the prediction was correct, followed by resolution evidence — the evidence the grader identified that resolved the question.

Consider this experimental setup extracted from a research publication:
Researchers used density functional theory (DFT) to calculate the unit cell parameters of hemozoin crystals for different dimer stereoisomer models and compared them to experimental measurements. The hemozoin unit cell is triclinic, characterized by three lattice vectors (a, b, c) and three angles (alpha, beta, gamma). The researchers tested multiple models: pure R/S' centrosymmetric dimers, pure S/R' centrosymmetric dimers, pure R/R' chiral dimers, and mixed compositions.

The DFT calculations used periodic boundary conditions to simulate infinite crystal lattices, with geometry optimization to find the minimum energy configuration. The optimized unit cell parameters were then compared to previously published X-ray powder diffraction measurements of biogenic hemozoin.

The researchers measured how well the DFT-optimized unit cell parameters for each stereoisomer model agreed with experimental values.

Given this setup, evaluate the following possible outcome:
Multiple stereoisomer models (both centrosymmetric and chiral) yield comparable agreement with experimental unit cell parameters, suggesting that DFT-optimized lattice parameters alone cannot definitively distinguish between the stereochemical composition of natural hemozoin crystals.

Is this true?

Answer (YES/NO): NO